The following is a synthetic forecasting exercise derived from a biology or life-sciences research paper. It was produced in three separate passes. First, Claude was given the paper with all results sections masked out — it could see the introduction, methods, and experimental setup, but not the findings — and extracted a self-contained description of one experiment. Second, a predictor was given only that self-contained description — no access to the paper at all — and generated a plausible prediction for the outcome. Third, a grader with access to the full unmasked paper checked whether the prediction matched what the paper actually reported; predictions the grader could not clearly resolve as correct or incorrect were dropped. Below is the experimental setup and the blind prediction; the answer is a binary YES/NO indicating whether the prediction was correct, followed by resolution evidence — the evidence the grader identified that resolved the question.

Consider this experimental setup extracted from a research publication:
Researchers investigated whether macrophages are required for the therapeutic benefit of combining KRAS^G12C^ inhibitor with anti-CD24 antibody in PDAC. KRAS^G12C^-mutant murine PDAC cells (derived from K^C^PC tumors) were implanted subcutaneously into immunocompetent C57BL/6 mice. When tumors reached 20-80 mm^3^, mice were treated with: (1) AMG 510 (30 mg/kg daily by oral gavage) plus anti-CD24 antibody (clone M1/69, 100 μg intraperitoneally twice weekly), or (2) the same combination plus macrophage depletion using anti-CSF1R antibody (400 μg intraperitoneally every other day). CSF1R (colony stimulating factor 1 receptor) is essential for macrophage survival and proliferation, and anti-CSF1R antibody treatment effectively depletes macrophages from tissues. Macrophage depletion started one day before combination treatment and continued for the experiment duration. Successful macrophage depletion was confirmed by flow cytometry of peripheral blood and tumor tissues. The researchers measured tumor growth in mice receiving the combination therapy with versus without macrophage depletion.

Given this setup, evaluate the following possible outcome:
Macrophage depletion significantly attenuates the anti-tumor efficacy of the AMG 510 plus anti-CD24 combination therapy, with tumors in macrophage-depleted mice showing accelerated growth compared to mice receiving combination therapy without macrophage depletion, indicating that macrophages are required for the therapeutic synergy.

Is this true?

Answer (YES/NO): YES